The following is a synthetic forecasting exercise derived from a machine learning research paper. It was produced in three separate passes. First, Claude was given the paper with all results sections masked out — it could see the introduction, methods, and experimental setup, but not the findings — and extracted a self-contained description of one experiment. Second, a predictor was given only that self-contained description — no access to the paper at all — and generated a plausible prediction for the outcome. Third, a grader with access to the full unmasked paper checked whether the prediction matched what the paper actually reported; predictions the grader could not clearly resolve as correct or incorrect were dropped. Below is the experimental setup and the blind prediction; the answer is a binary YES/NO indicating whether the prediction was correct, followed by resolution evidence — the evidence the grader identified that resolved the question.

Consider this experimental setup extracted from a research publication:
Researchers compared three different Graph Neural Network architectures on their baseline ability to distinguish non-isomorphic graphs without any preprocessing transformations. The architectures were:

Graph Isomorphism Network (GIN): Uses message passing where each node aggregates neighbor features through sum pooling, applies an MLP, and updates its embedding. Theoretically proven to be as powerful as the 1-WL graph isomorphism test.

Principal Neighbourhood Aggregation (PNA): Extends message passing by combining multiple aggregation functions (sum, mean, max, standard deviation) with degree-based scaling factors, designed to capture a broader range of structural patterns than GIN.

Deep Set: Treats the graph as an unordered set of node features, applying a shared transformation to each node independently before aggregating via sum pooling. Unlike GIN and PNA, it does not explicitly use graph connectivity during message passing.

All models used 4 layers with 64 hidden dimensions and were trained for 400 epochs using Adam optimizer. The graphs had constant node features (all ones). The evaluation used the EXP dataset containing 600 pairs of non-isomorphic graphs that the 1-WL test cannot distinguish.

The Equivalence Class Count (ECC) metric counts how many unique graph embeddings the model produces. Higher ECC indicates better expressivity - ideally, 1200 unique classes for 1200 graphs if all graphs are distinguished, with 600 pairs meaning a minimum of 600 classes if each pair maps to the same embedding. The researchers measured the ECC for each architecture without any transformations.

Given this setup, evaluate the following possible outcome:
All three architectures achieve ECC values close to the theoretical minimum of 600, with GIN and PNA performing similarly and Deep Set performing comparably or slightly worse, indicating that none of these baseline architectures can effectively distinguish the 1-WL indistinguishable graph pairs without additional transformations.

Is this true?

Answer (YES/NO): NO